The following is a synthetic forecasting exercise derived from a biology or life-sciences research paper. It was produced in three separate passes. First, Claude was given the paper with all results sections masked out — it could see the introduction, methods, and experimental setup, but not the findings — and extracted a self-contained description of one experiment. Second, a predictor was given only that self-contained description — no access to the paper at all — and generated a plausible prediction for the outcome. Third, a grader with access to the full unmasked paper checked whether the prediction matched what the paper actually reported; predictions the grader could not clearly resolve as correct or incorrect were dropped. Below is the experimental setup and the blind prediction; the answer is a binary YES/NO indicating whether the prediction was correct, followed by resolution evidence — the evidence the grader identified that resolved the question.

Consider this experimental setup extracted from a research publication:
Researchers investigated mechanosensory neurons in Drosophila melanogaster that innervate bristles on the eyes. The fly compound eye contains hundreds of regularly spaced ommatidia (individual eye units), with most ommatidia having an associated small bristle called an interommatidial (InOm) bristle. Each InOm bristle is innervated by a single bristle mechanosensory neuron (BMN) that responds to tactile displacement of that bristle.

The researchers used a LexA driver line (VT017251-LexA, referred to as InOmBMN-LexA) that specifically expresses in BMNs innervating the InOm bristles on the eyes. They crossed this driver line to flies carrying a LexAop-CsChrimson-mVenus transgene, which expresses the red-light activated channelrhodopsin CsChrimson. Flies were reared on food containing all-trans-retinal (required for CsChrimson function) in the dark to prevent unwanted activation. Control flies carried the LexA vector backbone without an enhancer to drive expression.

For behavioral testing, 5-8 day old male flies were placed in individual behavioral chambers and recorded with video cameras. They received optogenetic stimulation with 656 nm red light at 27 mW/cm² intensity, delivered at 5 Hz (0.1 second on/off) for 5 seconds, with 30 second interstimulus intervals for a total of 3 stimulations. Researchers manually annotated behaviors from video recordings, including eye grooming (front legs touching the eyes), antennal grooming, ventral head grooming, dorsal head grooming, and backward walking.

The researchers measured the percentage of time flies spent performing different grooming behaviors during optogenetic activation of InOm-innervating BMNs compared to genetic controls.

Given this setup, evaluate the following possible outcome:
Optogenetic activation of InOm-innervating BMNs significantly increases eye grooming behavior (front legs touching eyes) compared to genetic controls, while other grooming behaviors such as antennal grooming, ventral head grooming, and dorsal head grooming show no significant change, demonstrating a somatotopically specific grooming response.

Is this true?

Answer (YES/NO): NO